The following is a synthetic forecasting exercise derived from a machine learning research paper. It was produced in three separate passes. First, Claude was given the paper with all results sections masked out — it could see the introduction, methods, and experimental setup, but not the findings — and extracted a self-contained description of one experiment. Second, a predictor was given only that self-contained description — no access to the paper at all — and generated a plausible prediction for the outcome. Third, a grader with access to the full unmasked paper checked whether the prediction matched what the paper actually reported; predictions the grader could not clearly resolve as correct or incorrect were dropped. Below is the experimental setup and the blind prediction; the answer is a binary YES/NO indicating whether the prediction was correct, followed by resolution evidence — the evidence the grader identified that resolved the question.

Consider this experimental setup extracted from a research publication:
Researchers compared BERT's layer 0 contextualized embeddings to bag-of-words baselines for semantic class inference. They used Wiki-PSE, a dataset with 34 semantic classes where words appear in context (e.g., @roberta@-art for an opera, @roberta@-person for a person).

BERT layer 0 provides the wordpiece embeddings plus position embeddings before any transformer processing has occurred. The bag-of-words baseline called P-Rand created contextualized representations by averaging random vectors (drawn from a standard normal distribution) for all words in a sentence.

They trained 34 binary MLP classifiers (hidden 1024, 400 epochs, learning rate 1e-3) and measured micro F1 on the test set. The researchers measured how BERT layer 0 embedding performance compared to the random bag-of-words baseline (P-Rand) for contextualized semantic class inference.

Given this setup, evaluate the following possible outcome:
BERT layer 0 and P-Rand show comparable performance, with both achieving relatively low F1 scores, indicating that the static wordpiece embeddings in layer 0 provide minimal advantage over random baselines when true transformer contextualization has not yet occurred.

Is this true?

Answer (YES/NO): NO